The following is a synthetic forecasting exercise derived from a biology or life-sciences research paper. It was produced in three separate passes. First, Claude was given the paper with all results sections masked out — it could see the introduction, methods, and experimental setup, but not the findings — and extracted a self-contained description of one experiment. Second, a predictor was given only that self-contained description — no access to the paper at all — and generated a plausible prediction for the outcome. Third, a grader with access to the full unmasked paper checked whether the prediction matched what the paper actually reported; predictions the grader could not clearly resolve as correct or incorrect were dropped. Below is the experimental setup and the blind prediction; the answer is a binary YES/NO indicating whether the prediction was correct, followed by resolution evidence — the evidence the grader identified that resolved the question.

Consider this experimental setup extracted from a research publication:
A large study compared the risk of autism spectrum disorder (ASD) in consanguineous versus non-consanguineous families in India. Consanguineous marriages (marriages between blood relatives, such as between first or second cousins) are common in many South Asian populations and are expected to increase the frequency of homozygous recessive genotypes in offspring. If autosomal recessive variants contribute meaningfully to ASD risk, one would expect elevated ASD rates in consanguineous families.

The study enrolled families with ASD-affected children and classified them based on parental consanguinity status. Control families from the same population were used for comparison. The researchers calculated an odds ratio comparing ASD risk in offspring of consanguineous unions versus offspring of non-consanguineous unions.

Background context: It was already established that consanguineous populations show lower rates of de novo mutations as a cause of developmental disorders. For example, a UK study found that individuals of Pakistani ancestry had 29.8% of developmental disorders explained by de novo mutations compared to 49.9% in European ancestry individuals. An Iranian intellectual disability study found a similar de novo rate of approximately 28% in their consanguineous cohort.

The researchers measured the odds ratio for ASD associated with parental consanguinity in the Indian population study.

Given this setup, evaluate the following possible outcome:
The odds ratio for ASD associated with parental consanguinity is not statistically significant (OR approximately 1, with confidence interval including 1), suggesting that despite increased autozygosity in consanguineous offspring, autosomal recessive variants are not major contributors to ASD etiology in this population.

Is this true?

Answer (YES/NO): NO